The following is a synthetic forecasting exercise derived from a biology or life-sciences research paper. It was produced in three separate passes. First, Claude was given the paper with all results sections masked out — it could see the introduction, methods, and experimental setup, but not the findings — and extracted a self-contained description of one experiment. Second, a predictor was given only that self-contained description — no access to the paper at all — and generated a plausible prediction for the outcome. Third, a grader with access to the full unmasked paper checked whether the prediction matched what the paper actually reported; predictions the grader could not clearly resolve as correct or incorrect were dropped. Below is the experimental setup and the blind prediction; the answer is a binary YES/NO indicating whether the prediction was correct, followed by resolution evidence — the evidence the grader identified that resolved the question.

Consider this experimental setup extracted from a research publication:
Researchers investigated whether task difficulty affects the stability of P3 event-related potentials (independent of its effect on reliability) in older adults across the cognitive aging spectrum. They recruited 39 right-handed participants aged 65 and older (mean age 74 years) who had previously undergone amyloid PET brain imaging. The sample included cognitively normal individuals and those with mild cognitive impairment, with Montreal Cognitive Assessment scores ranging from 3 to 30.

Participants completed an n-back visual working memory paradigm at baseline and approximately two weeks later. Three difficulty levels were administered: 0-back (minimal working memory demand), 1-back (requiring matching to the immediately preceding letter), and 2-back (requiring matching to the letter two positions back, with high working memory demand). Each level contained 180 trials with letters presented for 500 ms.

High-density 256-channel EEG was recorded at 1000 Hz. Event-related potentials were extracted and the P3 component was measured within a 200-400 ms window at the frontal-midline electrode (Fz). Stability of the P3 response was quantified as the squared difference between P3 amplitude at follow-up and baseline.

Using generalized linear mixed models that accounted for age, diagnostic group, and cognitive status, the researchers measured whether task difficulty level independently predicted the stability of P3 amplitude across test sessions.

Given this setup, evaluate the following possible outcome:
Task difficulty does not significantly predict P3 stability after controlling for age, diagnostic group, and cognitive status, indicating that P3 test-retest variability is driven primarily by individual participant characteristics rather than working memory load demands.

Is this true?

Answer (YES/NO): NO